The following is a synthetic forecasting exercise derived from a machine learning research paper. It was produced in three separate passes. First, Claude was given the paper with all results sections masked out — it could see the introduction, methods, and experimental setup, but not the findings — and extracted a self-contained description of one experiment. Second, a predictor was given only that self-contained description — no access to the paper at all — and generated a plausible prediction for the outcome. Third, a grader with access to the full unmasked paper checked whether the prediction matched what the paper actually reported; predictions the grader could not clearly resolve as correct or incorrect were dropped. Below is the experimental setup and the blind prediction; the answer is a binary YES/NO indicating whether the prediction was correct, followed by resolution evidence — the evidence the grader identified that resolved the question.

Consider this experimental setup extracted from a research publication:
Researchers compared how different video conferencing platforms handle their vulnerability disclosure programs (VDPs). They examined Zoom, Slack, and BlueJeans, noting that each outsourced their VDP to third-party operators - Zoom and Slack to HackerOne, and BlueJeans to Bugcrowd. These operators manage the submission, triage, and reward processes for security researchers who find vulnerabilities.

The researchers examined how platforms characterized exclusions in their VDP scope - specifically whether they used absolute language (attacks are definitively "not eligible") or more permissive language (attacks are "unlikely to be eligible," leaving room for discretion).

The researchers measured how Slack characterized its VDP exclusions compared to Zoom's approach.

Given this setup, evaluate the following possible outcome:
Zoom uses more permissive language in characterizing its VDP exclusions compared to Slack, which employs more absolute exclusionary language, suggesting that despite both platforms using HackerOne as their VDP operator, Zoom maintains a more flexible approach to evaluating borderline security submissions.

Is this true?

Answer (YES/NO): NO